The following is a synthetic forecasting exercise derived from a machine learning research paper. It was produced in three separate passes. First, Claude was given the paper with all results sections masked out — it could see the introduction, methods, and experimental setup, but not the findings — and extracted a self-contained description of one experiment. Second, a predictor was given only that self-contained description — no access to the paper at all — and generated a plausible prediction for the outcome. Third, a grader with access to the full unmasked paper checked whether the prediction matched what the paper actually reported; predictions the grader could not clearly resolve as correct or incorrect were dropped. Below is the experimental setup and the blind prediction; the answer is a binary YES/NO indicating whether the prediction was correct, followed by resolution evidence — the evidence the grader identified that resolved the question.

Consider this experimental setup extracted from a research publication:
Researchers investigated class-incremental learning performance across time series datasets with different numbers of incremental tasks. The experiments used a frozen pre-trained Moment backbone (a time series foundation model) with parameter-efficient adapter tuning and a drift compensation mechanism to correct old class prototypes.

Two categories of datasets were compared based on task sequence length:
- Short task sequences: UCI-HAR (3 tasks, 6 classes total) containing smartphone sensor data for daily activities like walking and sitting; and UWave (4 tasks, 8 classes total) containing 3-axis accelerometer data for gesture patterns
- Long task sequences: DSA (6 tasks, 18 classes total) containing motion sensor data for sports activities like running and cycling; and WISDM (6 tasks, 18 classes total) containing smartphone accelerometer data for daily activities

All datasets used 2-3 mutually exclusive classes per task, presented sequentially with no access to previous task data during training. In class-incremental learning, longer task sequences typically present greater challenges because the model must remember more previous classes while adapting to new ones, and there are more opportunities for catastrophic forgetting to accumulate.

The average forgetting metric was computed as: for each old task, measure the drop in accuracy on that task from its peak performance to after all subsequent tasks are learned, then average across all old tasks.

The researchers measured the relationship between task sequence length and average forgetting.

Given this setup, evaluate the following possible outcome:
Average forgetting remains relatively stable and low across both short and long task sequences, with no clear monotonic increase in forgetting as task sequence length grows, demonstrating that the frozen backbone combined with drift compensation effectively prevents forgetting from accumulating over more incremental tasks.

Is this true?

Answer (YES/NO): NO